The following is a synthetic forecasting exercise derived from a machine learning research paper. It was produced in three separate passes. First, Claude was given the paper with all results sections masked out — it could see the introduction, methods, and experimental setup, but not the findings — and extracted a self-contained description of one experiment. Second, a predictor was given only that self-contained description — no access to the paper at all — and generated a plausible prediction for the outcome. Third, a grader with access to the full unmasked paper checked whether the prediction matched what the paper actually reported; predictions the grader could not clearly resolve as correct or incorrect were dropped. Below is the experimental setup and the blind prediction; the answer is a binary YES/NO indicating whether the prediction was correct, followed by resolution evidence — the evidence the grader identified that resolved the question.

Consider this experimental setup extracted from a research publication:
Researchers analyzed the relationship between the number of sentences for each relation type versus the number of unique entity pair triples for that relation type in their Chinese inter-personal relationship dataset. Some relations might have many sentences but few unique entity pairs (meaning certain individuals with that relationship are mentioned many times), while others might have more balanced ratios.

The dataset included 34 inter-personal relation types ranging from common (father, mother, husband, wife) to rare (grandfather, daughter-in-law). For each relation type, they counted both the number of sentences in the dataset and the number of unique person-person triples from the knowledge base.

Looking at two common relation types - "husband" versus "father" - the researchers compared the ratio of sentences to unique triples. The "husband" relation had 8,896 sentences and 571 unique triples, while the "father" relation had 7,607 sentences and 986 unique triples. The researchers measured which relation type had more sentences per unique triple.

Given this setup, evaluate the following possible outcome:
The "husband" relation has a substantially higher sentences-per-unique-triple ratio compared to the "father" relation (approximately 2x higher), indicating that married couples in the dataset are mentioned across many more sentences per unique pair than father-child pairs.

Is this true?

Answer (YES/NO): YES